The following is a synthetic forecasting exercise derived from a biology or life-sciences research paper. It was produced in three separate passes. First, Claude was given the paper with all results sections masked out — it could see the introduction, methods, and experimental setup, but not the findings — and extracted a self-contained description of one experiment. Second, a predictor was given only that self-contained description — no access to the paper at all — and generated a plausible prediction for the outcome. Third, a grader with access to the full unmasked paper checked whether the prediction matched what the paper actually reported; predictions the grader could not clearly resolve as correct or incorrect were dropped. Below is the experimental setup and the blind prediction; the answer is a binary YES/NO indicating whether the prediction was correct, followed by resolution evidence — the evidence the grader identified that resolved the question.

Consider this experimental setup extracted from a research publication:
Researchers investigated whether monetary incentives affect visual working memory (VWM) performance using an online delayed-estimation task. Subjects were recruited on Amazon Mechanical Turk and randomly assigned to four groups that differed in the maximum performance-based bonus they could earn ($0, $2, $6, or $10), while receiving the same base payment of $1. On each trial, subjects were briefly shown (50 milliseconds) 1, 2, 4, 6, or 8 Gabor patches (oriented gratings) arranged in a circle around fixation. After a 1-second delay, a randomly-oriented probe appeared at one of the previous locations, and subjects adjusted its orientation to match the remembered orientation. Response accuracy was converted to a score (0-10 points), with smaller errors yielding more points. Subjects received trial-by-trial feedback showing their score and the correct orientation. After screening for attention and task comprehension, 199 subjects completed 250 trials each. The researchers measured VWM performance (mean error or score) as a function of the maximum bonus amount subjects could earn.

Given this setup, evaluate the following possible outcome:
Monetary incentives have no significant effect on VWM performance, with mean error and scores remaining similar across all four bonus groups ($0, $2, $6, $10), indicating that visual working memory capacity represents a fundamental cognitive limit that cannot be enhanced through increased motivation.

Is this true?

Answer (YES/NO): NO